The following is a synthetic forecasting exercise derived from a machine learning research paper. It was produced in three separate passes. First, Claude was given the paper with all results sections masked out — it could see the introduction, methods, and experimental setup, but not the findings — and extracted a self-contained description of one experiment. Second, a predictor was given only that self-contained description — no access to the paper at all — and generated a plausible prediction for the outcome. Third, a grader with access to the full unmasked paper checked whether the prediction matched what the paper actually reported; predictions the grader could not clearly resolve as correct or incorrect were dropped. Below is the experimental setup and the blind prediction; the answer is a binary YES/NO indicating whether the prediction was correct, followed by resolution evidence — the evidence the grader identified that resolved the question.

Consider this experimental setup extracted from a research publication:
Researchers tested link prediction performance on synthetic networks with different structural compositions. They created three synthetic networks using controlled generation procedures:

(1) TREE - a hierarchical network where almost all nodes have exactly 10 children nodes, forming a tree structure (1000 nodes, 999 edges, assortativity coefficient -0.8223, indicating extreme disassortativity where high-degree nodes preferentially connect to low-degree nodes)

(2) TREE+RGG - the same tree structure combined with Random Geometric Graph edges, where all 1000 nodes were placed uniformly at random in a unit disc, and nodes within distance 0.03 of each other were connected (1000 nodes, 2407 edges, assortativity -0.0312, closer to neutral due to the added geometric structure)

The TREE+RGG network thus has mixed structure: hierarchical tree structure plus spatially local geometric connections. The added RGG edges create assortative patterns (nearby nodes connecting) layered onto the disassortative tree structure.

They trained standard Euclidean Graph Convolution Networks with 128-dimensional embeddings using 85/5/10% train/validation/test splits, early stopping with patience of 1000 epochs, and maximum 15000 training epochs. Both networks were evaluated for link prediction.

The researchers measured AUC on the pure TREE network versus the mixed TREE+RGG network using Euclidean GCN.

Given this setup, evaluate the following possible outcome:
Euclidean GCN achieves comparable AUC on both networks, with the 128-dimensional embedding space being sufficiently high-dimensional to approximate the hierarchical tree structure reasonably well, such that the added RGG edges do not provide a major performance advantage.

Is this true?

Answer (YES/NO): NO